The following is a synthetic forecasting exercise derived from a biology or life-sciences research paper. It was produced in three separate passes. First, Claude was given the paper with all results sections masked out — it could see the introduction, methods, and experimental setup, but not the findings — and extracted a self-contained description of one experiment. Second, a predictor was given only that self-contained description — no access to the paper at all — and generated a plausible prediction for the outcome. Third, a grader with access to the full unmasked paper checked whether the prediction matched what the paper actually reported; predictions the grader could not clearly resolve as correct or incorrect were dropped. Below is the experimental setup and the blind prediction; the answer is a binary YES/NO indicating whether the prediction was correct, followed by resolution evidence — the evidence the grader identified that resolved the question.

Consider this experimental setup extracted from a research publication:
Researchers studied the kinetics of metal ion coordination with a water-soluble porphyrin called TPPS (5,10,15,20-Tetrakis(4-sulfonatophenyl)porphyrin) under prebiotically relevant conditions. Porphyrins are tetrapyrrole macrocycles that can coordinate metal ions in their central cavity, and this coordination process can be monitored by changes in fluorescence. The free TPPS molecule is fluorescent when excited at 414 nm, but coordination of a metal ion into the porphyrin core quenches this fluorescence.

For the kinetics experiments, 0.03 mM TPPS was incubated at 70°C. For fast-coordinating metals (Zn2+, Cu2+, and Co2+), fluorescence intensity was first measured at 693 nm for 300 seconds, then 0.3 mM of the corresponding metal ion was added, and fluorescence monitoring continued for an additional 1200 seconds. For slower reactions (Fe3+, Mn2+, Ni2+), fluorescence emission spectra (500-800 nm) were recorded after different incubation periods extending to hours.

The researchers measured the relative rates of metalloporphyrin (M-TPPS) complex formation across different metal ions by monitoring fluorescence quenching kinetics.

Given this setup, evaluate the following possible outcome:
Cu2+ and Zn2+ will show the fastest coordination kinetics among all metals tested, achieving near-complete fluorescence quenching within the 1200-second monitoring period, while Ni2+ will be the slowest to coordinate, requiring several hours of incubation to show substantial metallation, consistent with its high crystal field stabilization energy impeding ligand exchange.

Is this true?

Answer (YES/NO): YES